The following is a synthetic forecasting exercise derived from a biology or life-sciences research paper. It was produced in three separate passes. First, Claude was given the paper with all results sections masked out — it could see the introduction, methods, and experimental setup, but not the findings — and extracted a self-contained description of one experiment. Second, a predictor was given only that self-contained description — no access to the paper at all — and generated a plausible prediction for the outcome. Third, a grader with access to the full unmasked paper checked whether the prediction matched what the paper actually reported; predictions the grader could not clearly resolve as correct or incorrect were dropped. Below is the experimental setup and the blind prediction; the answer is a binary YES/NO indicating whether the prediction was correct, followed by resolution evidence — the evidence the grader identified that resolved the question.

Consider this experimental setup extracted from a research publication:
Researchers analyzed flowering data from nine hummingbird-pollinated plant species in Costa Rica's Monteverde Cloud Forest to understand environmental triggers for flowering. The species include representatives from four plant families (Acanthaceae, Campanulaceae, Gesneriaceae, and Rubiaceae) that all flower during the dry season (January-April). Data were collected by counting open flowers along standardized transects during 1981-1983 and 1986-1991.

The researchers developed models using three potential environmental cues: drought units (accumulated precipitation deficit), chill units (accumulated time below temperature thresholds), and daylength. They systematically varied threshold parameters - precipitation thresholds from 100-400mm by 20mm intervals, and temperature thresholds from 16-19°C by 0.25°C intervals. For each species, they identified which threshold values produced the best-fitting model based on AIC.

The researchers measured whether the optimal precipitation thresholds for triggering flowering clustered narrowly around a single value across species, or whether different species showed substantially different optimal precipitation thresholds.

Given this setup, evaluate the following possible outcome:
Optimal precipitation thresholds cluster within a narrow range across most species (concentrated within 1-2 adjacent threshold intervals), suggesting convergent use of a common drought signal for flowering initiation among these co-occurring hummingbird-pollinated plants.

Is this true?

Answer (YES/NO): NO